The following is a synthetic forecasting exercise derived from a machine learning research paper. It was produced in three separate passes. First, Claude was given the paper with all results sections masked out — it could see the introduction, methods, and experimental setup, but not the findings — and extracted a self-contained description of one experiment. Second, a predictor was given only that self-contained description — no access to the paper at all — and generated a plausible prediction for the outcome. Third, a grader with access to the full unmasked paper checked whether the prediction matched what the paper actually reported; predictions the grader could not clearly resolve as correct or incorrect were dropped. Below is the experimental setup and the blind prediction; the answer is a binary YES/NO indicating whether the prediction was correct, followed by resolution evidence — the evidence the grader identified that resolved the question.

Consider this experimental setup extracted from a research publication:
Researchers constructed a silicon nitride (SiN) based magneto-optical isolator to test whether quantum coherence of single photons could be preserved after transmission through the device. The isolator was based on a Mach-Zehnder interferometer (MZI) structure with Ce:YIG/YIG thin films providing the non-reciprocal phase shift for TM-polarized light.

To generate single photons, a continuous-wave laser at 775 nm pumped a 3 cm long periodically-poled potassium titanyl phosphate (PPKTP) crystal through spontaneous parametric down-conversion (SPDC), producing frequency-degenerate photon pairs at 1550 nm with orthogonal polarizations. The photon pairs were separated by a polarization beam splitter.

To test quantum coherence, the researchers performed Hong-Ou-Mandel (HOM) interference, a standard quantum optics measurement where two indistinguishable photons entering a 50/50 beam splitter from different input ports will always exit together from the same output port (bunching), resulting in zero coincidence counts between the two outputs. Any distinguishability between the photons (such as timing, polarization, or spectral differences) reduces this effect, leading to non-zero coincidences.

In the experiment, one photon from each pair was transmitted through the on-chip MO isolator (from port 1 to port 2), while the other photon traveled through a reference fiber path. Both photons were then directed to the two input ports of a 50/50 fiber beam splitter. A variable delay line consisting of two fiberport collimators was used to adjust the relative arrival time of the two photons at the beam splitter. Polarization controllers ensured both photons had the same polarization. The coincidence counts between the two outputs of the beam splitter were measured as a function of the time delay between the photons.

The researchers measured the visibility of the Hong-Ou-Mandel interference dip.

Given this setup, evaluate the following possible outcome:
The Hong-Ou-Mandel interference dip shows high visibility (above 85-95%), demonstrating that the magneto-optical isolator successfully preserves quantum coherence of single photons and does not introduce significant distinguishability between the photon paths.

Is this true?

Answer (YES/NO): YES